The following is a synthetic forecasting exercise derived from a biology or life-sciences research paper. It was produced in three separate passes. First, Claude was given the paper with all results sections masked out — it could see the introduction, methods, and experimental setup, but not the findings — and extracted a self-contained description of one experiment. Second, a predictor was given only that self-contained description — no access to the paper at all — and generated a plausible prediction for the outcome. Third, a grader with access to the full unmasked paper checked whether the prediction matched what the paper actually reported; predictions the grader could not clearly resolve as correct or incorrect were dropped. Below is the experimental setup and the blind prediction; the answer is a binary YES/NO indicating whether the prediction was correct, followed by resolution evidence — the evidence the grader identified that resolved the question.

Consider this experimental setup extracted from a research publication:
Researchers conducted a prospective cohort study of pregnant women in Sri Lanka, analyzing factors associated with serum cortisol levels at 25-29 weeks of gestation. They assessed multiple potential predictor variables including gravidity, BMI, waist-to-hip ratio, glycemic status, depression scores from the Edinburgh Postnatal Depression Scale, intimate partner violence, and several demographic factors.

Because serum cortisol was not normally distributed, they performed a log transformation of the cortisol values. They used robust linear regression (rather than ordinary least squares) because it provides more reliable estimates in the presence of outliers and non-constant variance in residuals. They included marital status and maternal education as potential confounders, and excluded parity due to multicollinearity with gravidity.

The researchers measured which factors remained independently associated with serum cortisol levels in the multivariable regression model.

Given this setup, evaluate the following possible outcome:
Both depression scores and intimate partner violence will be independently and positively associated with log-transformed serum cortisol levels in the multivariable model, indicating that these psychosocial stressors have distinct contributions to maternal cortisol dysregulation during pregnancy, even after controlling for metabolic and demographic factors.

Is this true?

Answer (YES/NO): NO